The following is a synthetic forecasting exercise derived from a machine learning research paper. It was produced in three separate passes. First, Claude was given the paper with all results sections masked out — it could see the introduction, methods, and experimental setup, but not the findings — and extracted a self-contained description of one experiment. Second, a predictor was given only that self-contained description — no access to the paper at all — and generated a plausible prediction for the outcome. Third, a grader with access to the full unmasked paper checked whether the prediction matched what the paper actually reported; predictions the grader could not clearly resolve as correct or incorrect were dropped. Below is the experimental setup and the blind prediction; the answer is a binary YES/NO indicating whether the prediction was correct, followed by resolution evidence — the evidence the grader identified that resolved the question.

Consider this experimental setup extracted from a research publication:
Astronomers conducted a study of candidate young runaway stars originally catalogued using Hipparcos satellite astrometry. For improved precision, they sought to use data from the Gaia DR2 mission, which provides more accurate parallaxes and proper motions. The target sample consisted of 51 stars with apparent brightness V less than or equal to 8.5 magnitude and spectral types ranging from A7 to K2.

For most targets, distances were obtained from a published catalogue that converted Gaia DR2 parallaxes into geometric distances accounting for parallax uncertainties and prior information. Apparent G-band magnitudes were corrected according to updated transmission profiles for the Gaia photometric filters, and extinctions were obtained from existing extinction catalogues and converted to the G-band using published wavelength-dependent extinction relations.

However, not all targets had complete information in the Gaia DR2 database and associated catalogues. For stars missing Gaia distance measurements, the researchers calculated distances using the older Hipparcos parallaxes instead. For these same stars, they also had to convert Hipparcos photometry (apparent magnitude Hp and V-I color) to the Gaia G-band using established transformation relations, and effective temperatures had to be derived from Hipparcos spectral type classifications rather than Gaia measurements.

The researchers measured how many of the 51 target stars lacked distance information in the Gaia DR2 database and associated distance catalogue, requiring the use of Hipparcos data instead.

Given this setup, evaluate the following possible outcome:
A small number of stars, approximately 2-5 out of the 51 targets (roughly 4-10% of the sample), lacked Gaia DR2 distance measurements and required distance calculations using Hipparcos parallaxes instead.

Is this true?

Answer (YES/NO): YES